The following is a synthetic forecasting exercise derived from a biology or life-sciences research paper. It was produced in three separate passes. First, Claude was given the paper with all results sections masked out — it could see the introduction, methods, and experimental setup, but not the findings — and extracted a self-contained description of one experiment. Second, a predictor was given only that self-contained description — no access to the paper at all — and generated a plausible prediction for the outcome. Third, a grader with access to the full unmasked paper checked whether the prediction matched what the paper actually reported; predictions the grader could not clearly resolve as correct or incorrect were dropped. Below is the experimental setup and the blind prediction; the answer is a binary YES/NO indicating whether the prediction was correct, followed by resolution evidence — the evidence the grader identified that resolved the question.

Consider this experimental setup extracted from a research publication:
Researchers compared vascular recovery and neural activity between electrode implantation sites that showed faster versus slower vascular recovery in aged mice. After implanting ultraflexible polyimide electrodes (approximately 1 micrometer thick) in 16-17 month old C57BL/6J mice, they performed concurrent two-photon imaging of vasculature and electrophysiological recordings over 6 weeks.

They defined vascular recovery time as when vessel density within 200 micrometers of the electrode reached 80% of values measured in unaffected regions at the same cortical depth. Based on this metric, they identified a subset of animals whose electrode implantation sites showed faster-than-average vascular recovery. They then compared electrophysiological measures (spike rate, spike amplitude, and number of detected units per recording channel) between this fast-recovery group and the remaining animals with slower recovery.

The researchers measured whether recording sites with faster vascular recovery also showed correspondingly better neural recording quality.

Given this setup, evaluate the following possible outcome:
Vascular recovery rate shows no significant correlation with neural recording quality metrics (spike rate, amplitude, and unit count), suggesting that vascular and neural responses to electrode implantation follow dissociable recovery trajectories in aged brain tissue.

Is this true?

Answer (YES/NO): YES